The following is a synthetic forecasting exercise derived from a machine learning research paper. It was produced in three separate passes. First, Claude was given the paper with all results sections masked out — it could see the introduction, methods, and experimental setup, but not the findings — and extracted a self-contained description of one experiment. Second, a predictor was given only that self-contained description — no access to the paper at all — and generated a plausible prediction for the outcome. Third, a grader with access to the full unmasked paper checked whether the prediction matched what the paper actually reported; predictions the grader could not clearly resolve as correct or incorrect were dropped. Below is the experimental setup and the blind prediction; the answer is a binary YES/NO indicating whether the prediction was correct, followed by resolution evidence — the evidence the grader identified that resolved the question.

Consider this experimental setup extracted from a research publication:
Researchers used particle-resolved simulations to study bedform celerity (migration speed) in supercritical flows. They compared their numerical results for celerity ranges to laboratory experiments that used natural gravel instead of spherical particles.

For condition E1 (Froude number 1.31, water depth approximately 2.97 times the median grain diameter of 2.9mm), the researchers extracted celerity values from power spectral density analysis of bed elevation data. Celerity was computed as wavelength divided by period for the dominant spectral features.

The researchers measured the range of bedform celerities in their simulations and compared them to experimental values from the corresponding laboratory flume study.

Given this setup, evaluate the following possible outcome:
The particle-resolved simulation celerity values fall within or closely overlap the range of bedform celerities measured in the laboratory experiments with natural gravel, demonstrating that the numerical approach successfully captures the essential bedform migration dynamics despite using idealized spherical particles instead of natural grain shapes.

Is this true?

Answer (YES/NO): YES